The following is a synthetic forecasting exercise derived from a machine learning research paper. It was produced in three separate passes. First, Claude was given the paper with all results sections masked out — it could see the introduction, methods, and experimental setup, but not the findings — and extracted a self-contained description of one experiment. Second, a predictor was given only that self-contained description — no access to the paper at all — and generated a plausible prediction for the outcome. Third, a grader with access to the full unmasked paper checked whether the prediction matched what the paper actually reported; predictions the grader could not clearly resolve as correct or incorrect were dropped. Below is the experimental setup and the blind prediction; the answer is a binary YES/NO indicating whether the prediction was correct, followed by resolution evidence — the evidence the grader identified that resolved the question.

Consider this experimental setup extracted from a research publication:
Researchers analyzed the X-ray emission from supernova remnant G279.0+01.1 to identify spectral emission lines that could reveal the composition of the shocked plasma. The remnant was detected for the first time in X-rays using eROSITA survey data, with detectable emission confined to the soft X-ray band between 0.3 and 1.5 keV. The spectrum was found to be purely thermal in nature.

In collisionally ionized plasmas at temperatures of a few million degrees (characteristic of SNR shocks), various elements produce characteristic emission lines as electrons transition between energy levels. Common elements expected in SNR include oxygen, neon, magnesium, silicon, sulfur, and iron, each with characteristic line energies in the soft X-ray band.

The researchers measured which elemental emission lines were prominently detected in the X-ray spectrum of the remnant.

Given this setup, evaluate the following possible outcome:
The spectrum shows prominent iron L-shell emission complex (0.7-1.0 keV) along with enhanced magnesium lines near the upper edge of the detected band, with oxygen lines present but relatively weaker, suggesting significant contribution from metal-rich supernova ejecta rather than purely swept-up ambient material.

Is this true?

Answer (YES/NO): NO